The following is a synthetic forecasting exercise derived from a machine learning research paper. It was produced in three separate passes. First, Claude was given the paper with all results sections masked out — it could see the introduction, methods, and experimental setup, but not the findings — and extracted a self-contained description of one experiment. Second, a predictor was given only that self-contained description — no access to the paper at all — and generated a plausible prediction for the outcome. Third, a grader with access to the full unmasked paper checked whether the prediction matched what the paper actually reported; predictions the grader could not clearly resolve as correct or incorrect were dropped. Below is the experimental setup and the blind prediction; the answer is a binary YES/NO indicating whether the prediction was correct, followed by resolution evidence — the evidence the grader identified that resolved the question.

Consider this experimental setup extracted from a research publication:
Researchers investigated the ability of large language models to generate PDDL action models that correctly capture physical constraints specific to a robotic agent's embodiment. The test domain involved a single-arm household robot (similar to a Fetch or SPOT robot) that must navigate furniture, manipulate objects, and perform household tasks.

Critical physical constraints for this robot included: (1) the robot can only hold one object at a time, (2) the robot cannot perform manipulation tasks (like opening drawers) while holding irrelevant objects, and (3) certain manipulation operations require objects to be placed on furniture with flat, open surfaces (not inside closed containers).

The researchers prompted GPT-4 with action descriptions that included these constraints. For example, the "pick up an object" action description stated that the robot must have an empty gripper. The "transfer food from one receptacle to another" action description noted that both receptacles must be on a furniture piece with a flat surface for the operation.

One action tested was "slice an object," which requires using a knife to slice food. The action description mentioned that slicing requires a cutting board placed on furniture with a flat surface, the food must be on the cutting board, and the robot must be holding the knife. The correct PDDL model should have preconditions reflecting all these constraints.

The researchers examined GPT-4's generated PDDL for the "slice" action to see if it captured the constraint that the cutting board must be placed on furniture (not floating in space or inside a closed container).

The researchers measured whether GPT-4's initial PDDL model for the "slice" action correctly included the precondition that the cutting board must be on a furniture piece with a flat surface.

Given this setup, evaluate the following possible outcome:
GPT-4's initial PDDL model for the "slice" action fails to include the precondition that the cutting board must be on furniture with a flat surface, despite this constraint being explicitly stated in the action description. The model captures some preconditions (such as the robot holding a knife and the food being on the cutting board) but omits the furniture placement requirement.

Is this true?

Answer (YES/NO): NO